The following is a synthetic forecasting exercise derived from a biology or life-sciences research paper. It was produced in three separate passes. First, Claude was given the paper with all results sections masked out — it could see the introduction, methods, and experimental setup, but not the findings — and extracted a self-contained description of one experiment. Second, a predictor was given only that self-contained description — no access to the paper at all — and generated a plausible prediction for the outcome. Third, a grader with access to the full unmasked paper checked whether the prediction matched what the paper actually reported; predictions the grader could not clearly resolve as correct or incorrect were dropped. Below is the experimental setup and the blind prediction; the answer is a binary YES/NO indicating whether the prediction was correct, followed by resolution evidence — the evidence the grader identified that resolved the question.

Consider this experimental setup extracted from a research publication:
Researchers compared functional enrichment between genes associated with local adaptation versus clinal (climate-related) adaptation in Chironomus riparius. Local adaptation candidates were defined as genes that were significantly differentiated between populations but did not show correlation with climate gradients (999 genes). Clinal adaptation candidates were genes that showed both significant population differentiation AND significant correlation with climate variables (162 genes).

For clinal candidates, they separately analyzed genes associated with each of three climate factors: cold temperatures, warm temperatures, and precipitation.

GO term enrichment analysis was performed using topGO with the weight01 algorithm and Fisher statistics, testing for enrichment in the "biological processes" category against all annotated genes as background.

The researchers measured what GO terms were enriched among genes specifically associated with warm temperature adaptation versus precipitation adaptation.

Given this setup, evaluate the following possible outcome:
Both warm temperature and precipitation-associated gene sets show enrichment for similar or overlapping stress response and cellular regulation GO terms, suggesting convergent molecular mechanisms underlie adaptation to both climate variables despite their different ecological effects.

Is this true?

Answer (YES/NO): NO